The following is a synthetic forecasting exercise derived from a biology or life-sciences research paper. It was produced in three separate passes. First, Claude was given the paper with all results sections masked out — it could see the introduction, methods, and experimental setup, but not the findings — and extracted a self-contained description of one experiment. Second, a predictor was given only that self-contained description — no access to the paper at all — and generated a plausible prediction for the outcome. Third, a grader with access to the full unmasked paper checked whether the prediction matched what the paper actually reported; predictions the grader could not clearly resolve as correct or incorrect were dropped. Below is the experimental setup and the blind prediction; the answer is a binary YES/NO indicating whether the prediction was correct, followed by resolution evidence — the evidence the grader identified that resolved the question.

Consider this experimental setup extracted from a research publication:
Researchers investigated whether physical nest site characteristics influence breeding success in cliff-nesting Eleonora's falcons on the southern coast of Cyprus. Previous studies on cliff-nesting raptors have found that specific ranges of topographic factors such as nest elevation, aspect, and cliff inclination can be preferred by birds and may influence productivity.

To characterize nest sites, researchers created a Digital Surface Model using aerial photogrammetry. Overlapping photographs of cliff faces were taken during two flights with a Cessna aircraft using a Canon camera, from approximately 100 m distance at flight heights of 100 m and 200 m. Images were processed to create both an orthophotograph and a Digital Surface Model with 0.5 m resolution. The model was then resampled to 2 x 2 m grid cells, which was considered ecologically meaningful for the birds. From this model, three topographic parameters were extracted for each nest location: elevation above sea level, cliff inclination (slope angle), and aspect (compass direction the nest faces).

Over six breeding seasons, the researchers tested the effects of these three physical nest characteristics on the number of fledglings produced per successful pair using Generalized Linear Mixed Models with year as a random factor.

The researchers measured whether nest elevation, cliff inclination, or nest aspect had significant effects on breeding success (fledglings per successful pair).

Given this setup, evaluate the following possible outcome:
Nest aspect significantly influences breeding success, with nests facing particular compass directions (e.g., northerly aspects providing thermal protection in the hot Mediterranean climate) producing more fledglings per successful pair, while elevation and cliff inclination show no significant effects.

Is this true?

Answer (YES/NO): NO